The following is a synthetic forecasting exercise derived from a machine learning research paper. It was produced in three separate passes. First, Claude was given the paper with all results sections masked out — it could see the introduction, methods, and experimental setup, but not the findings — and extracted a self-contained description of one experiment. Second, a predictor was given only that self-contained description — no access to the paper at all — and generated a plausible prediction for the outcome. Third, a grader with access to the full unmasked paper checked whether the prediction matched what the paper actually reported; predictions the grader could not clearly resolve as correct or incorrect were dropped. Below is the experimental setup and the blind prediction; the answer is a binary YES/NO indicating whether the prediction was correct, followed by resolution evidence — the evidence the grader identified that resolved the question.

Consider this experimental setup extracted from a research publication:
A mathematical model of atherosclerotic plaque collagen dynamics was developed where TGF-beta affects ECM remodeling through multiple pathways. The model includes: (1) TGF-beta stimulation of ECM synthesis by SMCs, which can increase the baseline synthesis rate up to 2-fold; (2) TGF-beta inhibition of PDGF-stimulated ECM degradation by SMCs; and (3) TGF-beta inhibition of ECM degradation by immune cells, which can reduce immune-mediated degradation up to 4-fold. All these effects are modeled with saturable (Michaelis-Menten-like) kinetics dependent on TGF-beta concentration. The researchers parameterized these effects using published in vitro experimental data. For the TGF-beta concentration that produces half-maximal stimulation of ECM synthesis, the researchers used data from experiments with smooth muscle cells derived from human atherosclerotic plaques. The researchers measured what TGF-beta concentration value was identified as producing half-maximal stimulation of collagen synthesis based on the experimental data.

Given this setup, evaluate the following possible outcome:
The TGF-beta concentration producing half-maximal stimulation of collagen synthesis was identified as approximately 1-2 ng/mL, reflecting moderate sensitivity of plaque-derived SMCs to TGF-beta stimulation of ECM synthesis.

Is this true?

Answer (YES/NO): NO